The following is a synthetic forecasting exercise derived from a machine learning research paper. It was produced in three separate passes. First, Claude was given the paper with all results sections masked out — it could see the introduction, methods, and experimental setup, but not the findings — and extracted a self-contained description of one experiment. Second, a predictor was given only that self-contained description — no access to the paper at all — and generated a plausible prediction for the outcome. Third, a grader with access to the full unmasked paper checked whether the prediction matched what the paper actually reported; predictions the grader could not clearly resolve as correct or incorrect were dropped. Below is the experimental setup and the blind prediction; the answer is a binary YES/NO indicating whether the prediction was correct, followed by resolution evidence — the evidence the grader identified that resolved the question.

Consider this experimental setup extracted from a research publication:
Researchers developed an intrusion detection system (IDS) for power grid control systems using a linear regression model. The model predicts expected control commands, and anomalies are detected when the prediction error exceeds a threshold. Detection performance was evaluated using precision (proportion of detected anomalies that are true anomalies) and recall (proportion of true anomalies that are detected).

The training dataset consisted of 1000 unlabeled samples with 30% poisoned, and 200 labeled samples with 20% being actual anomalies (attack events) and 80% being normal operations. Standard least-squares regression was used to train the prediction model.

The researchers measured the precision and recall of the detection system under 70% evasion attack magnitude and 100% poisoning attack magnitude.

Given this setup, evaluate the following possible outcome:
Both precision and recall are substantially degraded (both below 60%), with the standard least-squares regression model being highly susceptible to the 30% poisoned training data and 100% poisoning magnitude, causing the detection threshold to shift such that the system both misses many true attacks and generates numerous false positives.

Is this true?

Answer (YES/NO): NO